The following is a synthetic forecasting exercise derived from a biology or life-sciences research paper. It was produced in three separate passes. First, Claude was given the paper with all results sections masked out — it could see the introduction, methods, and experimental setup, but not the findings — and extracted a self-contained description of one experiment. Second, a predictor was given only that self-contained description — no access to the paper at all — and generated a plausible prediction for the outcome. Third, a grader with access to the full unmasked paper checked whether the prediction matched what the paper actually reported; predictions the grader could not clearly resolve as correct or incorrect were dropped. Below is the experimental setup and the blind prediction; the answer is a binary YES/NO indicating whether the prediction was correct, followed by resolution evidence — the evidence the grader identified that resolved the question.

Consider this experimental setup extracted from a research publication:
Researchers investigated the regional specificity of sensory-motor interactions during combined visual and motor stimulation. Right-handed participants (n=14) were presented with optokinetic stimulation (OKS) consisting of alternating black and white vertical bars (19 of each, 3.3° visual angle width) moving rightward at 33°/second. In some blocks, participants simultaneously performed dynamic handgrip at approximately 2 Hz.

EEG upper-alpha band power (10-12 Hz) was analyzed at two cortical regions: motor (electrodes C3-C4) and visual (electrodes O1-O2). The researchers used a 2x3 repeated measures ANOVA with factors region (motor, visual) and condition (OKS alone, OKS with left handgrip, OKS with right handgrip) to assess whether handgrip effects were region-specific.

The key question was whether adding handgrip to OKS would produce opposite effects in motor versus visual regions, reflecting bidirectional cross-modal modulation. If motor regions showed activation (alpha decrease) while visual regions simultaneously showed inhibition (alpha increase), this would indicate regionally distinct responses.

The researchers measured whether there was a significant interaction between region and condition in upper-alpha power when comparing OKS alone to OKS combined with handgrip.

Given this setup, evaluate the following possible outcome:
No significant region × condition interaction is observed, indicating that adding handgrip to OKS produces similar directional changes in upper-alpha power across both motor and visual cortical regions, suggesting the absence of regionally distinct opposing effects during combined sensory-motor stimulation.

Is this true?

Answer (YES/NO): NO